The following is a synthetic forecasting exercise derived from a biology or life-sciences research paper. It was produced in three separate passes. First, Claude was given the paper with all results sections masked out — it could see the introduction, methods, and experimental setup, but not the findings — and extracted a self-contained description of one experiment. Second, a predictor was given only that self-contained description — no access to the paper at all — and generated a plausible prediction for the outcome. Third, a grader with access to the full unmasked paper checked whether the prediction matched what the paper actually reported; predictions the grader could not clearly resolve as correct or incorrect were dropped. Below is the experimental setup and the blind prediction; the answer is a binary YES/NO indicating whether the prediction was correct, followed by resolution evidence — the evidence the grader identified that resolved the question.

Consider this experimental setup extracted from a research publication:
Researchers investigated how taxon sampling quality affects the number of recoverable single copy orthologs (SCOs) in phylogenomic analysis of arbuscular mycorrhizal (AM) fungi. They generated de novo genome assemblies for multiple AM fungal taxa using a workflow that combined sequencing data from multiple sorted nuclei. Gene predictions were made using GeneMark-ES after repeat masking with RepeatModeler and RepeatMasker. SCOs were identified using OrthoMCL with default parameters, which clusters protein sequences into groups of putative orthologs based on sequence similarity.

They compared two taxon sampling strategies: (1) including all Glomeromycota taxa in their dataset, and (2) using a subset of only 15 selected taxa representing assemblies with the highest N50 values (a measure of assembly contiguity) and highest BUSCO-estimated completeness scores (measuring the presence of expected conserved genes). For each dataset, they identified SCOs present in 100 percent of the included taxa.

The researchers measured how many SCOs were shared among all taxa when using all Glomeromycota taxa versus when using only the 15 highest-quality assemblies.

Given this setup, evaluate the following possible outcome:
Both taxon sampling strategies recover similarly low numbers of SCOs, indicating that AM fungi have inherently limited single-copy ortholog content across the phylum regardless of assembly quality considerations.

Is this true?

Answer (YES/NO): NO